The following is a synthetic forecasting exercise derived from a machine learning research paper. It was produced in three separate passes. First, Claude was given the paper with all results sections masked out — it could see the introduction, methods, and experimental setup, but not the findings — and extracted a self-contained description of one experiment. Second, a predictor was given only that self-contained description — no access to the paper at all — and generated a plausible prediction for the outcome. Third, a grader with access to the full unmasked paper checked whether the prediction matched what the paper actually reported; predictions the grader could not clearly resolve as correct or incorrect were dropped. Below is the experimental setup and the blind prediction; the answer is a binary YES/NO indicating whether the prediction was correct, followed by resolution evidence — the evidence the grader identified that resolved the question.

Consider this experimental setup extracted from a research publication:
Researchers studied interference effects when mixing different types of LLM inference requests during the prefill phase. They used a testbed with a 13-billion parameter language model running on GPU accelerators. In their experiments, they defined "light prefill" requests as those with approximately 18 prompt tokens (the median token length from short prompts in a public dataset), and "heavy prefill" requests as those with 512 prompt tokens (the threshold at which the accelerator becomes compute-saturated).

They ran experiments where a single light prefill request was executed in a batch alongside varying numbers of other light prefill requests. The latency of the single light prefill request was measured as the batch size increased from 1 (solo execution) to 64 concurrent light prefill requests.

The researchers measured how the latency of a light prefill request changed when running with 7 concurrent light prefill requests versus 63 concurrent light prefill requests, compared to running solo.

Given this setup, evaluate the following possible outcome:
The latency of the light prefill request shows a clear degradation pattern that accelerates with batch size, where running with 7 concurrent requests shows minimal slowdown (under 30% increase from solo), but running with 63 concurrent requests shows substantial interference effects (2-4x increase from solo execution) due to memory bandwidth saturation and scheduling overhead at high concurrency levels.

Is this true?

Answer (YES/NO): NO